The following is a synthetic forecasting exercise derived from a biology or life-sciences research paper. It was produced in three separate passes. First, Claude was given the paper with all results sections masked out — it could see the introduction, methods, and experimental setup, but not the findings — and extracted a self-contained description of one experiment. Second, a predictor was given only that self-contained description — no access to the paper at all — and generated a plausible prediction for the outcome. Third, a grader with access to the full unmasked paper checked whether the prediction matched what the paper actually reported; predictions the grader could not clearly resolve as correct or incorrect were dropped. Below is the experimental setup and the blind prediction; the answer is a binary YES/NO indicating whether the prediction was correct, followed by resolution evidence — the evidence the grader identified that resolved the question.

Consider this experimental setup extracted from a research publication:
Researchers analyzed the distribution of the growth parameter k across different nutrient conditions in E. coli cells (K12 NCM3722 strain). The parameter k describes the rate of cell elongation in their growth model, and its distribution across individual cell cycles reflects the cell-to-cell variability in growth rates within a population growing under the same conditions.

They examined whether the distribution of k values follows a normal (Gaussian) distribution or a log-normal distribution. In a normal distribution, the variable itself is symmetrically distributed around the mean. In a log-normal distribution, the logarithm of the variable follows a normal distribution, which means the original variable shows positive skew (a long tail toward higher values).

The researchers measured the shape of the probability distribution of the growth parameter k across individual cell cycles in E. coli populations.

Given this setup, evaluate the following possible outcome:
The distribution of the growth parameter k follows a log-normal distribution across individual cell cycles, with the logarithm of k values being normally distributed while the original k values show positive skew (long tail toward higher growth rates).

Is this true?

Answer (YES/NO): YES